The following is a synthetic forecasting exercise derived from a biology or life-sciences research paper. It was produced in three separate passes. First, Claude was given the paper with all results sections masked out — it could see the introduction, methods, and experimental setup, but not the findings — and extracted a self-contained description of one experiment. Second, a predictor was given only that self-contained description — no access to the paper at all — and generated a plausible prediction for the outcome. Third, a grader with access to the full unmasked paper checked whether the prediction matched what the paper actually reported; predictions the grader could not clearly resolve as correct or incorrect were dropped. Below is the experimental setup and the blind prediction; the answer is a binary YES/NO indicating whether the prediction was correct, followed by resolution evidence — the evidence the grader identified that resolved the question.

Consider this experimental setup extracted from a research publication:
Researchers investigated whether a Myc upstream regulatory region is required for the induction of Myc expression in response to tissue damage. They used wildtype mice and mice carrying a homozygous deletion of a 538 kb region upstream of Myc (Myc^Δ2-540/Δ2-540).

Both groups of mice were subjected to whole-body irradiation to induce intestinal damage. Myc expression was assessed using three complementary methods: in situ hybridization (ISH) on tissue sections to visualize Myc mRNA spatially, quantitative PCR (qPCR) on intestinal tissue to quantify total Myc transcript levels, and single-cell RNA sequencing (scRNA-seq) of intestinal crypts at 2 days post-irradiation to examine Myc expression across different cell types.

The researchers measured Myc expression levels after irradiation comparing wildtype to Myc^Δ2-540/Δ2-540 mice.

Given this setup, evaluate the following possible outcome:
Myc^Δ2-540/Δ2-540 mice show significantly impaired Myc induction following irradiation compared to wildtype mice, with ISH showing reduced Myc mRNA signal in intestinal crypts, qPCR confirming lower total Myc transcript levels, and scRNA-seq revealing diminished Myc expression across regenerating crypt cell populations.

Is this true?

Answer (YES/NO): YES